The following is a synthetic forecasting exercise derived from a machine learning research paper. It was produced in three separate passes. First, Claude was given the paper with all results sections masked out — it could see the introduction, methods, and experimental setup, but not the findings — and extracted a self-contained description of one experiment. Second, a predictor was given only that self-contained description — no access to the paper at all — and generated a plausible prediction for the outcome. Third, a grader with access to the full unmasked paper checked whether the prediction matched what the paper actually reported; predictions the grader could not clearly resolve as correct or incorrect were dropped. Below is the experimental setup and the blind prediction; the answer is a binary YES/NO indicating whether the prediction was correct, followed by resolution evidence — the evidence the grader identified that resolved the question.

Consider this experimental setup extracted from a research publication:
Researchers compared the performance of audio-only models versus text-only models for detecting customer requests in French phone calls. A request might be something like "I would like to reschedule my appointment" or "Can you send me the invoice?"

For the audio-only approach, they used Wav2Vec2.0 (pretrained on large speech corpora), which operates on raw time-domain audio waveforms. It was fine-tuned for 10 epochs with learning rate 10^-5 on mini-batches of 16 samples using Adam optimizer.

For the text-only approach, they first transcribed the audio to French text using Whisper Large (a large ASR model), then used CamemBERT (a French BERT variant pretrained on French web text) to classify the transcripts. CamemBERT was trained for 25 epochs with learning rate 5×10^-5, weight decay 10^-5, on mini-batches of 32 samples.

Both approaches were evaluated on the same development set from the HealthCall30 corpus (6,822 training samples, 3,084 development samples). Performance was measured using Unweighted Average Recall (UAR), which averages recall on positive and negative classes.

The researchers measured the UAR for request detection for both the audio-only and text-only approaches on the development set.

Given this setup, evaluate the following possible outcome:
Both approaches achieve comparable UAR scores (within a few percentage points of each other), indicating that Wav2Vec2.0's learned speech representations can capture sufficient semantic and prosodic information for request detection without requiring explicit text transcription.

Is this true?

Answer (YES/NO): NO